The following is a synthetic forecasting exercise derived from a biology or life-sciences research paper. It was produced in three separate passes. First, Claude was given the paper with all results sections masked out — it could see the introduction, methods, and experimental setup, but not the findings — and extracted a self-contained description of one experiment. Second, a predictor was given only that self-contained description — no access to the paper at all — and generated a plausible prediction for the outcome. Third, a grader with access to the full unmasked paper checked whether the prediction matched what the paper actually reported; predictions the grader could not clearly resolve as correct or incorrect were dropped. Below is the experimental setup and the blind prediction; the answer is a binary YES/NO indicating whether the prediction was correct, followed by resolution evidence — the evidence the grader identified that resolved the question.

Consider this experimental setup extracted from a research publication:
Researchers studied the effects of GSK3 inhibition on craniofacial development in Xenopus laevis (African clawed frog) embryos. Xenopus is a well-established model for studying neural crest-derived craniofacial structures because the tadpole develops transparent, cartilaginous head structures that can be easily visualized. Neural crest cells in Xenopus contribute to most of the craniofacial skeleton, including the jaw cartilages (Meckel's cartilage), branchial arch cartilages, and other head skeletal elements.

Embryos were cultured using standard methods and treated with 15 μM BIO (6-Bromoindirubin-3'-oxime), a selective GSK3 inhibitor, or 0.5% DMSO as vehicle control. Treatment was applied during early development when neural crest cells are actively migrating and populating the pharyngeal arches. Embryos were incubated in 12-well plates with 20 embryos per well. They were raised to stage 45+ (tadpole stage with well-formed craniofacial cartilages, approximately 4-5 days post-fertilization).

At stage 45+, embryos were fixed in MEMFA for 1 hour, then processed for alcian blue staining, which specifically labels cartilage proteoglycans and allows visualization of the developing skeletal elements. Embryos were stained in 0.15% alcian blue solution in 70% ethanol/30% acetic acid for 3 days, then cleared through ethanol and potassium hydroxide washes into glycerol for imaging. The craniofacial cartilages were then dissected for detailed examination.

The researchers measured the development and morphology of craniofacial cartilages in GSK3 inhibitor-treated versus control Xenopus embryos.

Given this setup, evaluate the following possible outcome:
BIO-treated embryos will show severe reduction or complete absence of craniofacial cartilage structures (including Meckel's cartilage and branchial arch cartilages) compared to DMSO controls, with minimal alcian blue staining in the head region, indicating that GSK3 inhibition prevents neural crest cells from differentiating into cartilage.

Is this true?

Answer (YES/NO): NO